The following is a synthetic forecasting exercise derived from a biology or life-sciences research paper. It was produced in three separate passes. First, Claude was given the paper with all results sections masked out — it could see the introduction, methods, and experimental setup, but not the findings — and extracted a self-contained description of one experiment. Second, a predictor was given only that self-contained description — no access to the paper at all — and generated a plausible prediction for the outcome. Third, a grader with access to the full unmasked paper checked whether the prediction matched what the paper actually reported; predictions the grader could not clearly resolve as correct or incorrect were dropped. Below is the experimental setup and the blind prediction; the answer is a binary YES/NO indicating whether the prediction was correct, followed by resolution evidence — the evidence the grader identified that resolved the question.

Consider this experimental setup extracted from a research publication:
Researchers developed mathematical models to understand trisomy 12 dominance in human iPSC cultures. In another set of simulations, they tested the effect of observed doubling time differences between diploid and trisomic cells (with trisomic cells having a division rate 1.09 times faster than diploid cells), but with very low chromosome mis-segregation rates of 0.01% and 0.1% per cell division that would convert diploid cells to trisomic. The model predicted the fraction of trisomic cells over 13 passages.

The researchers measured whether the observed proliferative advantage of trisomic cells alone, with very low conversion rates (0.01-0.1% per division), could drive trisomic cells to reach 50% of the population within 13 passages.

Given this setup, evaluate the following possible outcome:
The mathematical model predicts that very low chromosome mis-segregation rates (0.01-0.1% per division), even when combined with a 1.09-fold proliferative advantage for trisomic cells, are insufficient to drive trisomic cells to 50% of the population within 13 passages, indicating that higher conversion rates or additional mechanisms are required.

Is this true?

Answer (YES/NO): YES